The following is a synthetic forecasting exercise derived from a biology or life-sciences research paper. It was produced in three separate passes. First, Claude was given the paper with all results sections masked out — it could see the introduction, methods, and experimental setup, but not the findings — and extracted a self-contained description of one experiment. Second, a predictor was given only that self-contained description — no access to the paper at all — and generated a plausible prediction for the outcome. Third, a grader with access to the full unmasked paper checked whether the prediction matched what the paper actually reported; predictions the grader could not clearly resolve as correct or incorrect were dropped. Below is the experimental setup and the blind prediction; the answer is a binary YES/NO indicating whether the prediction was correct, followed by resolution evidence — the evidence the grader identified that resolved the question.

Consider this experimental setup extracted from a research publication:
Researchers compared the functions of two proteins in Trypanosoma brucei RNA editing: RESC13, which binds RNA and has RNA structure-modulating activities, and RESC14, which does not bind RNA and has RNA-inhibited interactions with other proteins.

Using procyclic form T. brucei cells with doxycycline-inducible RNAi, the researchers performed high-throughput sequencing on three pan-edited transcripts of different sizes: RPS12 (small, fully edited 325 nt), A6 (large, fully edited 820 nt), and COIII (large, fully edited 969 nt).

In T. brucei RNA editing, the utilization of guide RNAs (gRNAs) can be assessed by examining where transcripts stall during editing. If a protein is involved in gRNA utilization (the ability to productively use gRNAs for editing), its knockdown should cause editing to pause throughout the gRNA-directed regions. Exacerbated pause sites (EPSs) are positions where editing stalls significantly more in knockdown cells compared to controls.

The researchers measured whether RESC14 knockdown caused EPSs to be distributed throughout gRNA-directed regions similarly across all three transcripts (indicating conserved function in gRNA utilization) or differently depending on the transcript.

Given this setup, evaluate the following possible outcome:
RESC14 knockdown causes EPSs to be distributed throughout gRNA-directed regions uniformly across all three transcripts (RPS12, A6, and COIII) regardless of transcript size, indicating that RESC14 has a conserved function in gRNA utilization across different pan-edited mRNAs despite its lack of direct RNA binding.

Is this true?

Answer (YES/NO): YES